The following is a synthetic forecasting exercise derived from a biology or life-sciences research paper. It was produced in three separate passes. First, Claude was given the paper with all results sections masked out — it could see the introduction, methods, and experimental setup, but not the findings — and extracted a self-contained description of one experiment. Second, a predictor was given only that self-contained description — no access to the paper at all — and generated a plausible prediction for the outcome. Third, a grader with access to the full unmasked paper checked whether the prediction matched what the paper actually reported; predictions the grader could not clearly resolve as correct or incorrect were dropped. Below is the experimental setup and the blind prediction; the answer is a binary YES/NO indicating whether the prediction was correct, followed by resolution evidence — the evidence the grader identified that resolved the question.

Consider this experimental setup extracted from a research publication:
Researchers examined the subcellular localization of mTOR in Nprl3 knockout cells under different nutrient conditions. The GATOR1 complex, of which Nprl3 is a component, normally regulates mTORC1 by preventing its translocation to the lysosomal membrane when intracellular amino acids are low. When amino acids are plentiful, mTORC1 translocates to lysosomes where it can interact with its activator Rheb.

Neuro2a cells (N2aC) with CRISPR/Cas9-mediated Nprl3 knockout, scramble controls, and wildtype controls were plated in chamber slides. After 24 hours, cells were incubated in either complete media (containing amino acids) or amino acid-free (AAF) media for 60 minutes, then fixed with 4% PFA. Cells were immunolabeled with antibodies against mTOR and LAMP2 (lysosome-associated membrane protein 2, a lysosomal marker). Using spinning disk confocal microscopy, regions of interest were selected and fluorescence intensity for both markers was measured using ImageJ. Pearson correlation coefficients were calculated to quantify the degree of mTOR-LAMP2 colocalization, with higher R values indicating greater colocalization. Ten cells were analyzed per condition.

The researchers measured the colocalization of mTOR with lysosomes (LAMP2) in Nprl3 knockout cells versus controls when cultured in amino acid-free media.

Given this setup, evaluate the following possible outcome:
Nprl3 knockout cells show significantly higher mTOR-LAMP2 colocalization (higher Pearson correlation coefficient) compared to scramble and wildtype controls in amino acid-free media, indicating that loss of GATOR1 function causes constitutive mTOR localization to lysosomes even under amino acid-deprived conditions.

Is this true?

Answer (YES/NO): YES